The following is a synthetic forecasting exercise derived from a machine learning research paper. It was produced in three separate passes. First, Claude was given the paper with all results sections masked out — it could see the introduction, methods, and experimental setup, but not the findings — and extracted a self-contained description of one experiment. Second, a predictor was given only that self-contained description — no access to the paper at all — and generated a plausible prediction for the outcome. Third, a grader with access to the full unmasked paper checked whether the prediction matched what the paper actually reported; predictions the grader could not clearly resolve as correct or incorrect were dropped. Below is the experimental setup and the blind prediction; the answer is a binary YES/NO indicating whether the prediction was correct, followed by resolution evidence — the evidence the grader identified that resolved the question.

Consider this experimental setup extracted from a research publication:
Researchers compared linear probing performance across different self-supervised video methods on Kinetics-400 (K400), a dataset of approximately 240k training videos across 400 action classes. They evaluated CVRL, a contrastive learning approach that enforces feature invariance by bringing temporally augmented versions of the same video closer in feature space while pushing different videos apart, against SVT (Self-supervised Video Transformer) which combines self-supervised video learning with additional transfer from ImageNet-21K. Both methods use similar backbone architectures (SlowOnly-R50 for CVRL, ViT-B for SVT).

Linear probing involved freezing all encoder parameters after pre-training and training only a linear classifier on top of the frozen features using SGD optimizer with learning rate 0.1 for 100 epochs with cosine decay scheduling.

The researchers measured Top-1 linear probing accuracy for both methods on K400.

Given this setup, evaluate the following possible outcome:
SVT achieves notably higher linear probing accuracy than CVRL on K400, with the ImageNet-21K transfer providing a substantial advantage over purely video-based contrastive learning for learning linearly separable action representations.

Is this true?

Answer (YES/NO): NO